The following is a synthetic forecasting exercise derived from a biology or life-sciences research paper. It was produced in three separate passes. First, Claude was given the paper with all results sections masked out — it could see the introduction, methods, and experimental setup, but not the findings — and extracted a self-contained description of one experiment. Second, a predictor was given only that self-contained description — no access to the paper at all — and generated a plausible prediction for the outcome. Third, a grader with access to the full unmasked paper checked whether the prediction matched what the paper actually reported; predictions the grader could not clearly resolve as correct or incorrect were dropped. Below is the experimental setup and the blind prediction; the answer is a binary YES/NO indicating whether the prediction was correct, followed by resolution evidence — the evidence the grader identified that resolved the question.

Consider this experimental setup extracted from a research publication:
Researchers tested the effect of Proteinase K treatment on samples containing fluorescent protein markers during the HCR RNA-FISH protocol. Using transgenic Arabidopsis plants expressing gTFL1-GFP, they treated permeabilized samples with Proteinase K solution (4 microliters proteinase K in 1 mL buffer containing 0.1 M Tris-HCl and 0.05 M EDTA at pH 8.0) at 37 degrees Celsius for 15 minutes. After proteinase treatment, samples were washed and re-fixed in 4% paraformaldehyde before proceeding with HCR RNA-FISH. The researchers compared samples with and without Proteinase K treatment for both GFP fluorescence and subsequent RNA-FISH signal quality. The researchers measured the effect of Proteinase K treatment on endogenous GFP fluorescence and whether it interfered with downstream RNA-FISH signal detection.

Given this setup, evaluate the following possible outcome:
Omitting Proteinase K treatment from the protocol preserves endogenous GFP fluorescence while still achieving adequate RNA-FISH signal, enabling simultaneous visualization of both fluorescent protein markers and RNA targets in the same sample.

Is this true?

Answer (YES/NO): YES